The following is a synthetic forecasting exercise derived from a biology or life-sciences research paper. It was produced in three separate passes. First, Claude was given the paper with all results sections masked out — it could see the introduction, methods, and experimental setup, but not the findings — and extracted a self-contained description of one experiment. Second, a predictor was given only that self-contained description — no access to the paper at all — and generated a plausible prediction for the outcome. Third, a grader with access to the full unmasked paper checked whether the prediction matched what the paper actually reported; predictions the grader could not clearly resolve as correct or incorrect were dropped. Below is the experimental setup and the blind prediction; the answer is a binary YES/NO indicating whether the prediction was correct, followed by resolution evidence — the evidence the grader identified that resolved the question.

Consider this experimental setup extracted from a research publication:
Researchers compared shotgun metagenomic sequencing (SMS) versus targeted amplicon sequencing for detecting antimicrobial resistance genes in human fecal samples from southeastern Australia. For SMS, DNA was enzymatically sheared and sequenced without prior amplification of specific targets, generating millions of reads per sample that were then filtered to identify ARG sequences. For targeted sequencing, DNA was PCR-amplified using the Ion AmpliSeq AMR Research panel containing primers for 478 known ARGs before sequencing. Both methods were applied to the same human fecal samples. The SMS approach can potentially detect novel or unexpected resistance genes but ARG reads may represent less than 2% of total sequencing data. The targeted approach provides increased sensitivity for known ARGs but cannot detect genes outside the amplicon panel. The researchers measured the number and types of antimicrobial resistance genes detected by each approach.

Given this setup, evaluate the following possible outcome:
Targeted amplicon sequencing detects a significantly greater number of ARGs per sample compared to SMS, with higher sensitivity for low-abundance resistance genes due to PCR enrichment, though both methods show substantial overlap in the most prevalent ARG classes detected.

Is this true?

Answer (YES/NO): YES